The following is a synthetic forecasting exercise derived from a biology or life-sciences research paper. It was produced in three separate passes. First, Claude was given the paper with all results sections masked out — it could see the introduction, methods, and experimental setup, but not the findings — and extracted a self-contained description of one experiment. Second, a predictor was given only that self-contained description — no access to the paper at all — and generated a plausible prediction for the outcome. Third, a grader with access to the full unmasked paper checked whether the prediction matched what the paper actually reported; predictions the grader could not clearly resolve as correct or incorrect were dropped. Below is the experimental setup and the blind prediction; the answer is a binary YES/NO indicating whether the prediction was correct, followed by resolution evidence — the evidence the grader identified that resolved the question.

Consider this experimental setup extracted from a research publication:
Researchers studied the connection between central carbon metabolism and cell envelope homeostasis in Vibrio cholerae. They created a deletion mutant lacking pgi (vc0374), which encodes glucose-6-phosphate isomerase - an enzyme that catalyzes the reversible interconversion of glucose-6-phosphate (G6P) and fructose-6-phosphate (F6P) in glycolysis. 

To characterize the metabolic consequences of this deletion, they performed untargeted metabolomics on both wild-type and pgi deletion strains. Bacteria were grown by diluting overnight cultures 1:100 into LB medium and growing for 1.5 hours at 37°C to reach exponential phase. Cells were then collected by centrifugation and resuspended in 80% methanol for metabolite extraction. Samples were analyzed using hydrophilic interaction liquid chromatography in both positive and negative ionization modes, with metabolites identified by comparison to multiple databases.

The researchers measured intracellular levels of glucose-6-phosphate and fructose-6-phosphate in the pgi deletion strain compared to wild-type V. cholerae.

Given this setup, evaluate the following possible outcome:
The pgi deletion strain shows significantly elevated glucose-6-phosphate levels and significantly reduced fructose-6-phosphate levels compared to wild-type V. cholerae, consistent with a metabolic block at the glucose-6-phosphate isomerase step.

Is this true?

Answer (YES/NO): NO